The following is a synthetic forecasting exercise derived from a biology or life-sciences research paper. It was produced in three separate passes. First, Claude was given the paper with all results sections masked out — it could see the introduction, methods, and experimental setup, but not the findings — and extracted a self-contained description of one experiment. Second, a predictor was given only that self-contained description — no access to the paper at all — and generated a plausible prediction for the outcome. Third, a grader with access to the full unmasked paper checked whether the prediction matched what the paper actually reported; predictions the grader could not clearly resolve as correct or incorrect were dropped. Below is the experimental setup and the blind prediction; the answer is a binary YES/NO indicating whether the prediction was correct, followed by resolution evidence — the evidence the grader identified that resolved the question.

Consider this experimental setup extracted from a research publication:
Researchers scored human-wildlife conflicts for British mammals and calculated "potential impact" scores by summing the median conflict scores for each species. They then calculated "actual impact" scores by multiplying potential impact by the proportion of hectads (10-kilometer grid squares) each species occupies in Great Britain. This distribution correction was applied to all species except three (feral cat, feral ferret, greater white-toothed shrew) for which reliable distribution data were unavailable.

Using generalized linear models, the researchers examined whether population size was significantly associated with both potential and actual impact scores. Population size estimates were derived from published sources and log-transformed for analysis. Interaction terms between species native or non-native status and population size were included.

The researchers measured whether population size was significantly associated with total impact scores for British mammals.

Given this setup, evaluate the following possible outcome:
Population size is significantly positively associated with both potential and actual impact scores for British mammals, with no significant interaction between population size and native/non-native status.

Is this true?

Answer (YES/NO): NO